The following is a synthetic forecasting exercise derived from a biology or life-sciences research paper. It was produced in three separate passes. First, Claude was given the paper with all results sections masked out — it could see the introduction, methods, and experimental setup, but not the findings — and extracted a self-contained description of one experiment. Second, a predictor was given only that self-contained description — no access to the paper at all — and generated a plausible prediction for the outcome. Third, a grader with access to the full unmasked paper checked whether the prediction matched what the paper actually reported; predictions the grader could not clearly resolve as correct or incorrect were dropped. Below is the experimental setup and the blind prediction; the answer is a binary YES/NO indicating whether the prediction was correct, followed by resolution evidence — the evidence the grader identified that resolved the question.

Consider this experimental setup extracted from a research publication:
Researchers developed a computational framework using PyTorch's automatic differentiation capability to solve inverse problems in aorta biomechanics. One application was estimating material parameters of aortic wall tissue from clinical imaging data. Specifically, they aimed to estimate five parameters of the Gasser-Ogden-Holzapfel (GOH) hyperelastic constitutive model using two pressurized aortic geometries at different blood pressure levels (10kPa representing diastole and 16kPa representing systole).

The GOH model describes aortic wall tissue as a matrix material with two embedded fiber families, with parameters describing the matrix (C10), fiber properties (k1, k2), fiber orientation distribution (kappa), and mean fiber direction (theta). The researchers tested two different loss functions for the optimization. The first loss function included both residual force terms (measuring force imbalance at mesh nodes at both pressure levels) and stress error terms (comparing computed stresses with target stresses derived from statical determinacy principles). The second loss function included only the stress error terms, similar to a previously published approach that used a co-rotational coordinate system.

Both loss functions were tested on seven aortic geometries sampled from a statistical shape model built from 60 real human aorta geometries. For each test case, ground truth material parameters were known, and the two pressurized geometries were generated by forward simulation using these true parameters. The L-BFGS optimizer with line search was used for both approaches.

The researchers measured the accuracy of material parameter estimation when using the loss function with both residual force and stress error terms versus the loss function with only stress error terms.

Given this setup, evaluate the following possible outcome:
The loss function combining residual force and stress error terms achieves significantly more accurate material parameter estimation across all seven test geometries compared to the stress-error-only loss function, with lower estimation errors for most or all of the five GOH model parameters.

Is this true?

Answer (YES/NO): NO